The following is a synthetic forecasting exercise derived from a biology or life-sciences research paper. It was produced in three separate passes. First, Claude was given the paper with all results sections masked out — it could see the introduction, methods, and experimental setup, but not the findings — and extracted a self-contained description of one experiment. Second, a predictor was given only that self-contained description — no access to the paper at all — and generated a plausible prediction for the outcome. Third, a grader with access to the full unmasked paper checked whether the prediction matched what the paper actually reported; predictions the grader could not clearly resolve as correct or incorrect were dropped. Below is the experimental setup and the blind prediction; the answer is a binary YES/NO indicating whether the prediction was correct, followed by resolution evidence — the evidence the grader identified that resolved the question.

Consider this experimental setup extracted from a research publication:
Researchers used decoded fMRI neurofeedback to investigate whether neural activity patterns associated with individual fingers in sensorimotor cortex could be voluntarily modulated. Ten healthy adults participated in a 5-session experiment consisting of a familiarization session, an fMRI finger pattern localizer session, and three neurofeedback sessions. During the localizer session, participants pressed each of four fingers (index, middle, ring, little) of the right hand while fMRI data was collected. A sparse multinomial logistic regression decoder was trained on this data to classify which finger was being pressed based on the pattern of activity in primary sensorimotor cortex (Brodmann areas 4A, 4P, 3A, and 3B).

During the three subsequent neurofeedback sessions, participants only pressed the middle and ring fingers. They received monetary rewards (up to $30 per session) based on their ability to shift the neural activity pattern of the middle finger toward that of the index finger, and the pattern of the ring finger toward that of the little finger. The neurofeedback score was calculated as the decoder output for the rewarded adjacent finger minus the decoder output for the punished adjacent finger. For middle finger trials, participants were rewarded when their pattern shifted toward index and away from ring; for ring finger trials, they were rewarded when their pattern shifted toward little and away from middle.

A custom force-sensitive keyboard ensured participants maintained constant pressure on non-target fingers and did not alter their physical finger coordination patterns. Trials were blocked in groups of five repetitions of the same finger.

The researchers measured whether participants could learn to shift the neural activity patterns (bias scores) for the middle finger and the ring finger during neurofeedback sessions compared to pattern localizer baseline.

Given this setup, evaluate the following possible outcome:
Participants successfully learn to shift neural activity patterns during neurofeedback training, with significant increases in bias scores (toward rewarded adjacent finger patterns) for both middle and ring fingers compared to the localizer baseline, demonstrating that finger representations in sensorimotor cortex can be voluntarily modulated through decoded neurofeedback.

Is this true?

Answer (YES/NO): NO